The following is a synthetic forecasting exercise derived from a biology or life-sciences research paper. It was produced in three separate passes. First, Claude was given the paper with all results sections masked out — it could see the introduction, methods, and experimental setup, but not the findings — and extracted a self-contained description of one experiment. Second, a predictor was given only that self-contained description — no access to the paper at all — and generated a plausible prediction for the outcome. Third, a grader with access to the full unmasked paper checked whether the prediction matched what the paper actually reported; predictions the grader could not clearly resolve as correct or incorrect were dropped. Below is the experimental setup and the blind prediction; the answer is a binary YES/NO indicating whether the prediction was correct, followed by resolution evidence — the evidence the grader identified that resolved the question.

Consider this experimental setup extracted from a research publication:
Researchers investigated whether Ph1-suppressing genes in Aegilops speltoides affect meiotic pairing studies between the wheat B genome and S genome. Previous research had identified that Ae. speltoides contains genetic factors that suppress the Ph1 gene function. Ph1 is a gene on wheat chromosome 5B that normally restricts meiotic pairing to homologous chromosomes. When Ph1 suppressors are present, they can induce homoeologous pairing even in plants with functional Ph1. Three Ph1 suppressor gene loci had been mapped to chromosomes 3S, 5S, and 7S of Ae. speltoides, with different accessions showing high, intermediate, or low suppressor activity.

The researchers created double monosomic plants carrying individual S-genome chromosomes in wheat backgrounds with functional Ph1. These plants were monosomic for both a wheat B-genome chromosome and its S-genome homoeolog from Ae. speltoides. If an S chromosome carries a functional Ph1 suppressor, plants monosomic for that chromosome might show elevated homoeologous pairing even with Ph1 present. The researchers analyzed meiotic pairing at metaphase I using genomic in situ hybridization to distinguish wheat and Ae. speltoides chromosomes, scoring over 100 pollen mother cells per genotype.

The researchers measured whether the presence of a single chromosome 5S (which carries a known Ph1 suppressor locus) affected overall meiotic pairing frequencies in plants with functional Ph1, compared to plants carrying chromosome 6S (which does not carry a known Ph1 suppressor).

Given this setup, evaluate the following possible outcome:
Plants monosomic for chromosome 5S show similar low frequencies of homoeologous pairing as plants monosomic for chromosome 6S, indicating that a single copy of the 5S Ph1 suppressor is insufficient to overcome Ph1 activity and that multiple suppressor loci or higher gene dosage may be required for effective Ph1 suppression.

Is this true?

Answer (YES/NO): NO